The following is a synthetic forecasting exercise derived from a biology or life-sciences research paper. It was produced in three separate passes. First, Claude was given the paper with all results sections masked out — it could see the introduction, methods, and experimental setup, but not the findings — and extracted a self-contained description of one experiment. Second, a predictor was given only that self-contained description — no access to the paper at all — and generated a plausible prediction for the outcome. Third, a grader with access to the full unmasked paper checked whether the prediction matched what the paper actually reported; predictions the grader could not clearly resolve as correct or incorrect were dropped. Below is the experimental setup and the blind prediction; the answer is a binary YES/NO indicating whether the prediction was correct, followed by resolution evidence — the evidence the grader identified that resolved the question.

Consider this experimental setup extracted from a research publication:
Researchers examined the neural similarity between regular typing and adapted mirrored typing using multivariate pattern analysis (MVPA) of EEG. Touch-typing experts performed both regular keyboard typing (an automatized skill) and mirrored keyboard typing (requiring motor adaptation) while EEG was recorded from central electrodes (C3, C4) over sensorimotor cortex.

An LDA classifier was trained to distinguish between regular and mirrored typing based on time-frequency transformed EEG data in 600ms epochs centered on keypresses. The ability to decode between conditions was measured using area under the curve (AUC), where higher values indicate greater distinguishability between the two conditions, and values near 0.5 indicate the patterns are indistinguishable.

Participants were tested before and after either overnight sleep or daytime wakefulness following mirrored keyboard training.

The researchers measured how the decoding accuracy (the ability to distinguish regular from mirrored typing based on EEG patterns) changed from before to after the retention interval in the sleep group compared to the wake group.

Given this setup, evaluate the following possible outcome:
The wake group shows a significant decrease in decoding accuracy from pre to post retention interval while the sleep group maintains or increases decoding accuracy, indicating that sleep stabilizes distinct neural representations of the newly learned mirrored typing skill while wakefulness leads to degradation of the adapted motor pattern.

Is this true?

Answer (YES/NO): NO